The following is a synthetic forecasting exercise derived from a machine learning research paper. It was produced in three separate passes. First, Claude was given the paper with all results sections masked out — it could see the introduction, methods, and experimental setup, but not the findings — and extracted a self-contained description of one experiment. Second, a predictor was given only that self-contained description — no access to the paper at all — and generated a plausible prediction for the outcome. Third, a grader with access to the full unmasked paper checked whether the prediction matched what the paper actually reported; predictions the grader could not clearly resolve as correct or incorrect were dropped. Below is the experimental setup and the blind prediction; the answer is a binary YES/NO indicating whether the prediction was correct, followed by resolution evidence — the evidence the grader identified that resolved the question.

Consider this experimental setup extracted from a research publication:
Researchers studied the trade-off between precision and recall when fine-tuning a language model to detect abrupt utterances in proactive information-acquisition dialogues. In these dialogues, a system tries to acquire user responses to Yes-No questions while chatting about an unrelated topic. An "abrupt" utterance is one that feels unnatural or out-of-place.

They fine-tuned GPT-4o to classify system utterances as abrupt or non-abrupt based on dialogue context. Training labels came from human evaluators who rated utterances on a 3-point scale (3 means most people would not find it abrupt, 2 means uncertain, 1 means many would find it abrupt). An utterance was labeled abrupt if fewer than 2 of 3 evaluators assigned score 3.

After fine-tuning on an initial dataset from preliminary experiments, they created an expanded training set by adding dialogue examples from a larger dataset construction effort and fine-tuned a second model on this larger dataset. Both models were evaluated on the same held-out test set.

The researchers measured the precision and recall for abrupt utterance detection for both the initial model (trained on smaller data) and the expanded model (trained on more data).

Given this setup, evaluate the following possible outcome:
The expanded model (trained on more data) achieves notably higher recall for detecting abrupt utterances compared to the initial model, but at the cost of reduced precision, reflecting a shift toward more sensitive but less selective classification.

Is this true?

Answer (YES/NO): YES